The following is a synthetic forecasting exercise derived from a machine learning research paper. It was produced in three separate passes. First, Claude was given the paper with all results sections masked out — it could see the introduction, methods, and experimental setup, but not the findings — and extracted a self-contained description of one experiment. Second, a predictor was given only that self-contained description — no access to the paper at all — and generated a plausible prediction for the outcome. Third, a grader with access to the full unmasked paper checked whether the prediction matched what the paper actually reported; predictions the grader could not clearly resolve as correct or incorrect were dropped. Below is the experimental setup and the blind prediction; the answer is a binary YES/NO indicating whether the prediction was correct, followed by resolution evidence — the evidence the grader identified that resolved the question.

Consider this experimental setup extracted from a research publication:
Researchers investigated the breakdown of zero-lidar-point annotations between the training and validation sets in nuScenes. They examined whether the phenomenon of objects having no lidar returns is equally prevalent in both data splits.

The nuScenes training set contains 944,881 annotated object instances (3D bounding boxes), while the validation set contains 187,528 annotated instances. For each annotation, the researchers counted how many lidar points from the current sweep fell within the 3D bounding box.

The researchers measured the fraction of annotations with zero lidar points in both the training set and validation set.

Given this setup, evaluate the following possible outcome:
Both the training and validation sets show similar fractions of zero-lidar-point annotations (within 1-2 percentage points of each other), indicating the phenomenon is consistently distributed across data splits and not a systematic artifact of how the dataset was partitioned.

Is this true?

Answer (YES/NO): YES